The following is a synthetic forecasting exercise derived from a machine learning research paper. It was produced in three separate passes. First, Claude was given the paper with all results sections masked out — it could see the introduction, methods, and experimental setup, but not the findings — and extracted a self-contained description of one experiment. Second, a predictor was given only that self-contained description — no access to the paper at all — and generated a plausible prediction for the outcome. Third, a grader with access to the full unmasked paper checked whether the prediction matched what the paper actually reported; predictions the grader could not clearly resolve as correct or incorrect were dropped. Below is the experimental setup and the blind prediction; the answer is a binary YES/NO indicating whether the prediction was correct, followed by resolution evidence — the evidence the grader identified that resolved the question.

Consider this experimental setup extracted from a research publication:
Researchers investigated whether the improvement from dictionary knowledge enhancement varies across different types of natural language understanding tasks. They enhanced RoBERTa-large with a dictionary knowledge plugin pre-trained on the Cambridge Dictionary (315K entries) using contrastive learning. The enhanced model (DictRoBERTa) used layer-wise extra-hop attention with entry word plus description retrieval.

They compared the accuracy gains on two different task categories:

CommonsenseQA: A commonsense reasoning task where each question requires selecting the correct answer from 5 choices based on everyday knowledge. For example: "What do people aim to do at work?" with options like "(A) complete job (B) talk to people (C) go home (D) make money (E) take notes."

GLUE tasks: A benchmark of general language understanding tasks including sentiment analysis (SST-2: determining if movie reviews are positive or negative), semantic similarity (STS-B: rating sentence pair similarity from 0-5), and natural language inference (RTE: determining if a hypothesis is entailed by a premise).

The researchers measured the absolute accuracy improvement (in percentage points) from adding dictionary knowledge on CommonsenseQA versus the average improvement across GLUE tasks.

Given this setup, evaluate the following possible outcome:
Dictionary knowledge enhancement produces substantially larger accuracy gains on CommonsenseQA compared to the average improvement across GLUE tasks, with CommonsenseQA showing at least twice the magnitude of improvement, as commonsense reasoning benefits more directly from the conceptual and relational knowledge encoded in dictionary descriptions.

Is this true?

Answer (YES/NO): YES